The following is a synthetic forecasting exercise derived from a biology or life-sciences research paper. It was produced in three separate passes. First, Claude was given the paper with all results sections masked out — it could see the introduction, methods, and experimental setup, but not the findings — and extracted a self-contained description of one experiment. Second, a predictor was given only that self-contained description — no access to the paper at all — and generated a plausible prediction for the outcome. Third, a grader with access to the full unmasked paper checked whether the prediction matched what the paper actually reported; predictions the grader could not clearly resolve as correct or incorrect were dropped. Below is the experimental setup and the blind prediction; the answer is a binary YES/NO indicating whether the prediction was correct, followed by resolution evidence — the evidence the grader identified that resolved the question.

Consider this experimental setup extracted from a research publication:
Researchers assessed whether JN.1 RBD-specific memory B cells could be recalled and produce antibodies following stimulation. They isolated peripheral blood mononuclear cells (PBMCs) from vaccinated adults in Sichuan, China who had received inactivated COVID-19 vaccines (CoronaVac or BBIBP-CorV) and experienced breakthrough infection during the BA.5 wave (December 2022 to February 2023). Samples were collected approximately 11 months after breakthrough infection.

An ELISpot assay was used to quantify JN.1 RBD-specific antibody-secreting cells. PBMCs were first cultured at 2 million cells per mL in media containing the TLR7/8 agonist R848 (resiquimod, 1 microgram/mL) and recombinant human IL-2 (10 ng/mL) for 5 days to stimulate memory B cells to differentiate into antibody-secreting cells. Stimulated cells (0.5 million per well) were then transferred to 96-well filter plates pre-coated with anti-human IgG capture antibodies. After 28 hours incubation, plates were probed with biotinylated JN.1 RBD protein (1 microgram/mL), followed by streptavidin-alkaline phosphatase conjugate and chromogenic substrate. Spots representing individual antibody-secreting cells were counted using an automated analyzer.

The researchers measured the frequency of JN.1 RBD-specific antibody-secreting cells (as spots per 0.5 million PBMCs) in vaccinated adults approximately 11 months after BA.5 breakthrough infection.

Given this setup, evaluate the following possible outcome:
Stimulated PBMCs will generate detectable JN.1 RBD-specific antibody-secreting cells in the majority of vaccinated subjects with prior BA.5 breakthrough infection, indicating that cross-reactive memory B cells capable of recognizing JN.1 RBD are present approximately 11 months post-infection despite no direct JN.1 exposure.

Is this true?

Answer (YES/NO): NO